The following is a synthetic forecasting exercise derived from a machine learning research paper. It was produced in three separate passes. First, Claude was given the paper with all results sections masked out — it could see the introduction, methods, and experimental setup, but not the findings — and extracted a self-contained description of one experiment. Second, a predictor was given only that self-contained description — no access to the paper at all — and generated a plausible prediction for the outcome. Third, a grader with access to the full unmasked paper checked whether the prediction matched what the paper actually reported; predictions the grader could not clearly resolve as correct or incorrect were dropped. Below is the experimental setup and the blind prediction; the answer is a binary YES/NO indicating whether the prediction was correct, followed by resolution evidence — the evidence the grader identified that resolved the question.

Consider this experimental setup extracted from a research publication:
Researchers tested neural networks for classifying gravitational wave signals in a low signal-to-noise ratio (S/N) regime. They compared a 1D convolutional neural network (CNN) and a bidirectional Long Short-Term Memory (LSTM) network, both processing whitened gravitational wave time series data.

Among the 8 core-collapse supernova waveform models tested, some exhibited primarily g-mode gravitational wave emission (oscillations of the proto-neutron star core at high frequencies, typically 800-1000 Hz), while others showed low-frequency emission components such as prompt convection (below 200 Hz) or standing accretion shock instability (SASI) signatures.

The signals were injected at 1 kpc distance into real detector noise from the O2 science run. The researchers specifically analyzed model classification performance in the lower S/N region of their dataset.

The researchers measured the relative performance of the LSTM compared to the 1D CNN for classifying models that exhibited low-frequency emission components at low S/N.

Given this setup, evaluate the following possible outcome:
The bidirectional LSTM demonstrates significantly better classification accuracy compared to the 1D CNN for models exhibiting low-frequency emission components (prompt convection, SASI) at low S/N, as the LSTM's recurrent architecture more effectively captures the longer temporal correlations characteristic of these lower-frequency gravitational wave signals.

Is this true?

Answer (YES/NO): NO